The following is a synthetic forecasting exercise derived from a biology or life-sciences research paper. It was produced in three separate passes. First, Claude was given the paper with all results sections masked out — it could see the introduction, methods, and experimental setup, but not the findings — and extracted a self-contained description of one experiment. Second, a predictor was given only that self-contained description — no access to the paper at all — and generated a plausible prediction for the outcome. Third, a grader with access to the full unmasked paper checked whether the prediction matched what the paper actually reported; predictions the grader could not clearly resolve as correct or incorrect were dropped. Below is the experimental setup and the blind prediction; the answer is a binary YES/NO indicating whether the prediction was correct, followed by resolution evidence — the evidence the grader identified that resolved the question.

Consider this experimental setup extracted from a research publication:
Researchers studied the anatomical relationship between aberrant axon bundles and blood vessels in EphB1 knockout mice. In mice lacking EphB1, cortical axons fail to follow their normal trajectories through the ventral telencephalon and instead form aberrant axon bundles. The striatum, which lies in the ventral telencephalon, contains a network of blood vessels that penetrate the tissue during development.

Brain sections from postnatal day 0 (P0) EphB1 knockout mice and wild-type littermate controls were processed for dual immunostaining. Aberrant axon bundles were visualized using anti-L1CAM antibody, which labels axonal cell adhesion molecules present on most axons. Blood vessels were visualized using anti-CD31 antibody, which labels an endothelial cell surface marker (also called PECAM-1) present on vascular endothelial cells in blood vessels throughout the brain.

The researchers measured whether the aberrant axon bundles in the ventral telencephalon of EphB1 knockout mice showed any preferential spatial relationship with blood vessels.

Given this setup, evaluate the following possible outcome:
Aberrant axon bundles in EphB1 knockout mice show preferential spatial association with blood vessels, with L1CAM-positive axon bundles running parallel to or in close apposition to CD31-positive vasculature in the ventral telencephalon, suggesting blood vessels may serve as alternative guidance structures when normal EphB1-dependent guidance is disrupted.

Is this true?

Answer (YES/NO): YES